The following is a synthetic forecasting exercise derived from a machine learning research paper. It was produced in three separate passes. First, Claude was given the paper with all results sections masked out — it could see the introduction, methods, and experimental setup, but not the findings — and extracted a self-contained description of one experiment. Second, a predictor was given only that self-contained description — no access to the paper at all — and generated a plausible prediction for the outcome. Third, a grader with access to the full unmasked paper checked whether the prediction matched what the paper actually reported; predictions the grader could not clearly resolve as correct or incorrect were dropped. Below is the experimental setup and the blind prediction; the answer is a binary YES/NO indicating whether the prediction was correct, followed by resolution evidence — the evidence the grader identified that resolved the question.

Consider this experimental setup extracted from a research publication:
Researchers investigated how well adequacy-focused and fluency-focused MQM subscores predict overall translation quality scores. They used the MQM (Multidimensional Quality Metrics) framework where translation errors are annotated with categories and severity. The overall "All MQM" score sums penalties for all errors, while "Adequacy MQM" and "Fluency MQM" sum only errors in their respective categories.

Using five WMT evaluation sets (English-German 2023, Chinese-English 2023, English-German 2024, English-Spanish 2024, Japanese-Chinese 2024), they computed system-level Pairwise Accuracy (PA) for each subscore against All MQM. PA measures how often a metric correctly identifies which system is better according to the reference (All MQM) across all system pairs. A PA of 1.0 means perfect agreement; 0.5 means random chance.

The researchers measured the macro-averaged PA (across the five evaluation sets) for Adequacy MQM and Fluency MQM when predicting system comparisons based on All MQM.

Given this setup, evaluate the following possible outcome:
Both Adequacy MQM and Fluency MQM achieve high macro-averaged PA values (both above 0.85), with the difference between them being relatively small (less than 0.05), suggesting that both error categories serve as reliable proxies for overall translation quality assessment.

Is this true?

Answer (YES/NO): NO